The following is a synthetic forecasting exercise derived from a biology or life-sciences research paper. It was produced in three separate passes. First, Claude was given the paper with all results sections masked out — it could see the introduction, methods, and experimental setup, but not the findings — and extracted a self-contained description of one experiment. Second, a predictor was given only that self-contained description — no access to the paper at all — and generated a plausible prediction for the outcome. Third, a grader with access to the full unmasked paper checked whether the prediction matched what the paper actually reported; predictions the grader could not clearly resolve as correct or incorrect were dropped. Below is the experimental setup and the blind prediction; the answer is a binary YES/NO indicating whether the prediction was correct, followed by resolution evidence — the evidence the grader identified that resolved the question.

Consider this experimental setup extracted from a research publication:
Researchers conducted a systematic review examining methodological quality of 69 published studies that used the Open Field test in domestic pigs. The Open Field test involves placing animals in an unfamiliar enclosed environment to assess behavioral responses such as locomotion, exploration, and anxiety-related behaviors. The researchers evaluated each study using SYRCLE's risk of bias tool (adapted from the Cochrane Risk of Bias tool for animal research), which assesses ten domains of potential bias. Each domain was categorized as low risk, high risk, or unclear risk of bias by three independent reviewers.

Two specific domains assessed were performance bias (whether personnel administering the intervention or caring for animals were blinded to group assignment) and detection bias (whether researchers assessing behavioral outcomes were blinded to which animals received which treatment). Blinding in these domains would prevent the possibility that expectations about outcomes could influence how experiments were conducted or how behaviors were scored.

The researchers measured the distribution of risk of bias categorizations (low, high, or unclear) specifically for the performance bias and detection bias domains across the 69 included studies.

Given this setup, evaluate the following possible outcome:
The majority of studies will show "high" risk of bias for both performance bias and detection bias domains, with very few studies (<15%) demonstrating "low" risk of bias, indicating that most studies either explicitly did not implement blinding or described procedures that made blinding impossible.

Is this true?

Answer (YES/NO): NO